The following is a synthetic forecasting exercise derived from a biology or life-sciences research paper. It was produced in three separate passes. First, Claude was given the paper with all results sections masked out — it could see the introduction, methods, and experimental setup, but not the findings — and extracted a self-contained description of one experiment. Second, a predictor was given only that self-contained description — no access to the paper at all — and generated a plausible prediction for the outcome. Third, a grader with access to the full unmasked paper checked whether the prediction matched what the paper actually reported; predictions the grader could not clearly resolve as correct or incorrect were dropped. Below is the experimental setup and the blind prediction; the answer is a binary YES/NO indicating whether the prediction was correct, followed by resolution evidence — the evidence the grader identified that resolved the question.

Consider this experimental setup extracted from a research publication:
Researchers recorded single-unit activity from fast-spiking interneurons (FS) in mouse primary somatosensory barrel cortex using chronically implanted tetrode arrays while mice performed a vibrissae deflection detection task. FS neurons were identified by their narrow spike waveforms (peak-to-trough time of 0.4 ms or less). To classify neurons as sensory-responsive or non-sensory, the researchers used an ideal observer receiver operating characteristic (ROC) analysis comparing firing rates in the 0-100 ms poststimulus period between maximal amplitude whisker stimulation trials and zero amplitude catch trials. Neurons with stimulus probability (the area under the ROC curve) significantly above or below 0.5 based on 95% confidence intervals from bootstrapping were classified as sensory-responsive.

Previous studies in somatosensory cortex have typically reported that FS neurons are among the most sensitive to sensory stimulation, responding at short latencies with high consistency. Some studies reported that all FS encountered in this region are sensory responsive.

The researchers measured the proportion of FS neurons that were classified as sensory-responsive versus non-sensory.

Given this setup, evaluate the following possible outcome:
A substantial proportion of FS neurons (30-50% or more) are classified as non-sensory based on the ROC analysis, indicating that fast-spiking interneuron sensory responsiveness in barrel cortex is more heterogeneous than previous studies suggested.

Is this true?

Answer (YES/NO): YES